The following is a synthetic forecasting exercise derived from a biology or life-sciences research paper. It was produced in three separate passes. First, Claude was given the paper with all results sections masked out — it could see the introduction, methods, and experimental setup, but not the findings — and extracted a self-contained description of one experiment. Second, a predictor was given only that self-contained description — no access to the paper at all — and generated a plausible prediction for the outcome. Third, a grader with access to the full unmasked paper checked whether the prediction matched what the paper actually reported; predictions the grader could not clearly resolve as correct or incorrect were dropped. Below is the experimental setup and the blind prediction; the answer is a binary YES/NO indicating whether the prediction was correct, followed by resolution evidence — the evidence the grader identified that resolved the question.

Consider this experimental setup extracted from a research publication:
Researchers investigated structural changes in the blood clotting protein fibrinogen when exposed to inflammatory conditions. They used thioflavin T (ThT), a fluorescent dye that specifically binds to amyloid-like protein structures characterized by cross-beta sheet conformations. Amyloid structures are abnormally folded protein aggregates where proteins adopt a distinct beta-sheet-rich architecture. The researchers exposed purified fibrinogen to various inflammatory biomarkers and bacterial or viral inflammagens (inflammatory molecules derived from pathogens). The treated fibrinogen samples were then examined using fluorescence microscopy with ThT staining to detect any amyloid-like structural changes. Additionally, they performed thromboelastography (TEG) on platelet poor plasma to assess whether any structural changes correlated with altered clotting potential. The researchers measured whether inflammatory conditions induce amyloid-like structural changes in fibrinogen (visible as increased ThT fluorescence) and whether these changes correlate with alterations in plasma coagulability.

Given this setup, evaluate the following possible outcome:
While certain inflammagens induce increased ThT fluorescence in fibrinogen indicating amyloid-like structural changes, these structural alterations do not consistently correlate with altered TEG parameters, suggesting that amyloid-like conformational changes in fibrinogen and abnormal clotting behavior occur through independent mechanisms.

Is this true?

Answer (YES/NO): NO